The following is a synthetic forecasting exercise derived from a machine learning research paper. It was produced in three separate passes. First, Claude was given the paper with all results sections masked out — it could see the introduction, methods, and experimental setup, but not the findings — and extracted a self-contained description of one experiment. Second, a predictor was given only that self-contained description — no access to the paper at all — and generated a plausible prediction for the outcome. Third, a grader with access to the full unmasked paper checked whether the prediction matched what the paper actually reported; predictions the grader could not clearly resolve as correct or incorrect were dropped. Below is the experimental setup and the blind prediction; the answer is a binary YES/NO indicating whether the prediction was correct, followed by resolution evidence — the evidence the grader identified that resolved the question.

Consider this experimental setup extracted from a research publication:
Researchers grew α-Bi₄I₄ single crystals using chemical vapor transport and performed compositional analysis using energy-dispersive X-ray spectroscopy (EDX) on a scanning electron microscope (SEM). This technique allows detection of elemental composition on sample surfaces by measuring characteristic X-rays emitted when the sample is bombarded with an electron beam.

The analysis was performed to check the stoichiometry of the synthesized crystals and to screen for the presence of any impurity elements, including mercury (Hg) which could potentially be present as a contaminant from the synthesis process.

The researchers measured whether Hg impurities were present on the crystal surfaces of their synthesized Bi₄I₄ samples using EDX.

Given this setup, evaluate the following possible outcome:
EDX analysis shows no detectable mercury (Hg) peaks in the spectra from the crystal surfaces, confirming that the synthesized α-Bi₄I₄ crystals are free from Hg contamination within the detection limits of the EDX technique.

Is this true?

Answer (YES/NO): NO